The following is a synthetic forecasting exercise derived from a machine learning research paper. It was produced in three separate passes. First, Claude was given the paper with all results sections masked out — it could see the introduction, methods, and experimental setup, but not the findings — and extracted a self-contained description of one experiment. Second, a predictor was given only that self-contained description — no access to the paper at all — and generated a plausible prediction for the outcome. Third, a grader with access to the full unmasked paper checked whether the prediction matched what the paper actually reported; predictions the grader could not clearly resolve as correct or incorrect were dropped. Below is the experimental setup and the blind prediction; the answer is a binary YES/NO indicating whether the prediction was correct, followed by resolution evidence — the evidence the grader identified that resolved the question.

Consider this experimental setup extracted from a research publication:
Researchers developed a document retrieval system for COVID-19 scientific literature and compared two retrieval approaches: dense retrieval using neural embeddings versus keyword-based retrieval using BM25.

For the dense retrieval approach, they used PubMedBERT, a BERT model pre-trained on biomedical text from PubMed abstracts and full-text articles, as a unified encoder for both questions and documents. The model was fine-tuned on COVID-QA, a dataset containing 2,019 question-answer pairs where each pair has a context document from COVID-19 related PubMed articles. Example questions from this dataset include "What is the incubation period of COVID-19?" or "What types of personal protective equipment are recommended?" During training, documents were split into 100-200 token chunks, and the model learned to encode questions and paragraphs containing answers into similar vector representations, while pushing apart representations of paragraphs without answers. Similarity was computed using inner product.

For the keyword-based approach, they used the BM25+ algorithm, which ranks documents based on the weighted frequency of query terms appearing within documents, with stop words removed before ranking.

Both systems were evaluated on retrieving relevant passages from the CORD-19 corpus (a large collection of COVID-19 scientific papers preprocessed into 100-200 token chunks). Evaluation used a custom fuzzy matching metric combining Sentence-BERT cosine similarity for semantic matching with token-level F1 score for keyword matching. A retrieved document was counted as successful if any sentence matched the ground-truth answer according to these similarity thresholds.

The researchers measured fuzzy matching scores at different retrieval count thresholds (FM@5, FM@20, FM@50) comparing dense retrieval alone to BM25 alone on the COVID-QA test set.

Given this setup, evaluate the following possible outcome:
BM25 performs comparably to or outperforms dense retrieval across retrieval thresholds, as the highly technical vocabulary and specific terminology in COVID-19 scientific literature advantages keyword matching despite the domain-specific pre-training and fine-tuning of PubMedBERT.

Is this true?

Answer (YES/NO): YES